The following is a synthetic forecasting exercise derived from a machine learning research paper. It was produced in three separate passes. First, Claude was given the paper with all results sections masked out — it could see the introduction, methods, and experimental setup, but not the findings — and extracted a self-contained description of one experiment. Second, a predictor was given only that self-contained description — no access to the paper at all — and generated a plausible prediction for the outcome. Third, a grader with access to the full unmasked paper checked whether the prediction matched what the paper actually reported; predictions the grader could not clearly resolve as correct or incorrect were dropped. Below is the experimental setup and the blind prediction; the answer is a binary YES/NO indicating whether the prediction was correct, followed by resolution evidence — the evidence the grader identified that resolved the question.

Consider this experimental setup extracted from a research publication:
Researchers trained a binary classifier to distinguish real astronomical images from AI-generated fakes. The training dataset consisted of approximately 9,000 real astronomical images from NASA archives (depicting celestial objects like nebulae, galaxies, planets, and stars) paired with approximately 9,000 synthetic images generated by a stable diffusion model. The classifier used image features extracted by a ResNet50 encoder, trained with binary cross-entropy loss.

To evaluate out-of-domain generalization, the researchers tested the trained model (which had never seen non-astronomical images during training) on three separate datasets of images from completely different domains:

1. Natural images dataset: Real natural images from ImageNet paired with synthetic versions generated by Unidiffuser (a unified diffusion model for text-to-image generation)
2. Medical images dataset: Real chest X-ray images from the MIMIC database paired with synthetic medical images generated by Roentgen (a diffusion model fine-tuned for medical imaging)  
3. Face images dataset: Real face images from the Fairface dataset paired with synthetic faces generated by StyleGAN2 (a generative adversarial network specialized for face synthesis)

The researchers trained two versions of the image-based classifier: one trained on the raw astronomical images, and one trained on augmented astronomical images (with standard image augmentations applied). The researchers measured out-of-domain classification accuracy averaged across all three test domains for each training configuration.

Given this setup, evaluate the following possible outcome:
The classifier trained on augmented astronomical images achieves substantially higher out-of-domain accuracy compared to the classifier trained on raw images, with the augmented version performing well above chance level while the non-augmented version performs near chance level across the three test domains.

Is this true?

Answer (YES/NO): NO